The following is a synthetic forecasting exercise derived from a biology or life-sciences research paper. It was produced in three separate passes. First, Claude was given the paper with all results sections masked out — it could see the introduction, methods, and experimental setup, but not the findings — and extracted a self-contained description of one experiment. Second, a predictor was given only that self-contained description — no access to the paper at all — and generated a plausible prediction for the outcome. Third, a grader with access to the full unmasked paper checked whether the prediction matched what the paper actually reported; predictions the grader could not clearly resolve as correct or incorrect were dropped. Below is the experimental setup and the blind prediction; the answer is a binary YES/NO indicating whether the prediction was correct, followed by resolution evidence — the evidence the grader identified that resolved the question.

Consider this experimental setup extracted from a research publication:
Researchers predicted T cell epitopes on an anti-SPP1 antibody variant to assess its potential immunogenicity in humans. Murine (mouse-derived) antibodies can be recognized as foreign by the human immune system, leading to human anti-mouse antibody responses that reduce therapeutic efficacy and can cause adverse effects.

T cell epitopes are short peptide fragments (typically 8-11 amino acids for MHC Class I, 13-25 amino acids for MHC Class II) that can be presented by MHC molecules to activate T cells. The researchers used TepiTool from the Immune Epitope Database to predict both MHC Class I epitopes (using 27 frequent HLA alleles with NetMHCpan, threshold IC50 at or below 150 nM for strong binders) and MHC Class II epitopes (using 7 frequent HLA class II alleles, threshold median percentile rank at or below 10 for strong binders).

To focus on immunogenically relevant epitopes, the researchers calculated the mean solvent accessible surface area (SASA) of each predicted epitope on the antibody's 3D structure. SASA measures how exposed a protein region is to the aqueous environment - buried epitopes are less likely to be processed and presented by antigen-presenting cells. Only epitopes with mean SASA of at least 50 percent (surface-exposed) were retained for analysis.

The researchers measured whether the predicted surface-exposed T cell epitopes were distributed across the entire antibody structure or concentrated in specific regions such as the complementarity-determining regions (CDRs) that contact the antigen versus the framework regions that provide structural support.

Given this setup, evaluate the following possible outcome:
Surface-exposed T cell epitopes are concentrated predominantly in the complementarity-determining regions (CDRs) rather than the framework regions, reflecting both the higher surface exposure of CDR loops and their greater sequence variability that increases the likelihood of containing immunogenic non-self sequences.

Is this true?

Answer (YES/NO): NO